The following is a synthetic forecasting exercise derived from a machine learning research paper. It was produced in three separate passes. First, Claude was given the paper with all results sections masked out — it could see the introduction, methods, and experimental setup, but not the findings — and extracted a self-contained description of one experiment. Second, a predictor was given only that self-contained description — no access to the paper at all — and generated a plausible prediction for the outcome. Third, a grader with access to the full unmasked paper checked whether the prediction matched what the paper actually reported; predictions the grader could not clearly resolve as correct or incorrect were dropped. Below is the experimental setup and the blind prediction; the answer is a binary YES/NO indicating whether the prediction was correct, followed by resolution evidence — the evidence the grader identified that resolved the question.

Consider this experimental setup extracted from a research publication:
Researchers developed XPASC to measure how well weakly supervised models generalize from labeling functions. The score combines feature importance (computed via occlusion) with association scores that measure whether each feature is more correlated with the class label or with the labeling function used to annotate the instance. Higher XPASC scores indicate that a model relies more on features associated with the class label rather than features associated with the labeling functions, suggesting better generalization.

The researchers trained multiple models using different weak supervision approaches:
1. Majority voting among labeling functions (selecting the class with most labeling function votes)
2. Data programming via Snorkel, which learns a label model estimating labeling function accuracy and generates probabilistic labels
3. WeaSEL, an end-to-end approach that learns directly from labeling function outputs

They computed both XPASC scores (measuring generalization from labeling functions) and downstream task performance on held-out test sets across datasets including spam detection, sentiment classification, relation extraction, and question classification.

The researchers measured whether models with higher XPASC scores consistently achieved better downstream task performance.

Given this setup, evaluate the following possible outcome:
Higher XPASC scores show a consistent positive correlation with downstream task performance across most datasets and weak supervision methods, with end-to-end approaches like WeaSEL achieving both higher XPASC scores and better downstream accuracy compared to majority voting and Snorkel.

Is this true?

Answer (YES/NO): NO